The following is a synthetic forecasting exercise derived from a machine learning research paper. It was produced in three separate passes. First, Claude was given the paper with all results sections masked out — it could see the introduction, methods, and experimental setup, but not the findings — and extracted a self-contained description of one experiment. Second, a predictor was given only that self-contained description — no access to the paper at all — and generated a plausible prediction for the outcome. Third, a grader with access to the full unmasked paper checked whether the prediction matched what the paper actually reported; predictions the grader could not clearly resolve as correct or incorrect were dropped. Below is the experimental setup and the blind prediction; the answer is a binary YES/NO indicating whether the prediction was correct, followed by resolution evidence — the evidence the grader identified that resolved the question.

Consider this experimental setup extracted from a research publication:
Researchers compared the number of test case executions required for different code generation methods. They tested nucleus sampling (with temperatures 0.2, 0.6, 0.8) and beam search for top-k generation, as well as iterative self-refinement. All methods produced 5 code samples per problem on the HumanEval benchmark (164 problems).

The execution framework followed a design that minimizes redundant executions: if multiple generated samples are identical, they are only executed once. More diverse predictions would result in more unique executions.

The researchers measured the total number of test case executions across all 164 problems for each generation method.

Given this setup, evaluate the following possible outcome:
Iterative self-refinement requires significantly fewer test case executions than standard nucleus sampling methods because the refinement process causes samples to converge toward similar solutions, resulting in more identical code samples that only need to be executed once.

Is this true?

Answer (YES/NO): NO